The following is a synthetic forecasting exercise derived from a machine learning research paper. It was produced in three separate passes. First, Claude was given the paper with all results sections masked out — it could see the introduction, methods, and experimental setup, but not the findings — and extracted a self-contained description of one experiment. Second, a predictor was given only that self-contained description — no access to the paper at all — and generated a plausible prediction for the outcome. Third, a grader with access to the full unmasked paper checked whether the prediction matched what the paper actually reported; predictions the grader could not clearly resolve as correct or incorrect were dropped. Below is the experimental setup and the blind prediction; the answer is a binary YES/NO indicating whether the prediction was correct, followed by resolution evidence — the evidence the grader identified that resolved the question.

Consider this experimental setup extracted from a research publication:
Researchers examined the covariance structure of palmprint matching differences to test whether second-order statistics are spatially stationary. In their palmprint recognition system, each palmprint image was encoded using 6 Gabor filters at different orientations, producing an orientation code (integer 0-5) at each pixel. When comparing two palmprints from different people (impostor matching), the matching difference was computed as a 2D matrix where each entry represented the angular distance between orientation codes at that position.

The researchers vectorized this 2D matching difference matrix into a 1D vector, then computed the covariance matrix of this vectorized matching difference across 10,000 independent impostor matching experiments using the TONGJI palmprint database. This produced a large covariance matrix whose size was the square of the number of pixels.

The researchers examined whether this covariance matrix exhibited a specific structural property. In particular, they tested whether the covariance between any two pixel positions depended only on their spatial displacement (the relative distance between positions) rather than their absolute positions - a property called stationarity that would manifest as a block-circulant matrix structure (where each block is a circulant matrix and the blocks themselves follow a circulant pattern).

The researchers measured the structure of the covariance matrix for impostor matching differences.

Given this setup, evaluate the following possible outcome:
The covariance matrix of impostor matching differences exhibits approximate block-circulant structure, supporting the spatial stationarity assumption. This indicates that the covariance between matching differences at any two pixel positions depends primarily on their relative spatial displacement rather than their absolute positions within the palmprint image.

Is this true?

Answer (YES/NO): YES